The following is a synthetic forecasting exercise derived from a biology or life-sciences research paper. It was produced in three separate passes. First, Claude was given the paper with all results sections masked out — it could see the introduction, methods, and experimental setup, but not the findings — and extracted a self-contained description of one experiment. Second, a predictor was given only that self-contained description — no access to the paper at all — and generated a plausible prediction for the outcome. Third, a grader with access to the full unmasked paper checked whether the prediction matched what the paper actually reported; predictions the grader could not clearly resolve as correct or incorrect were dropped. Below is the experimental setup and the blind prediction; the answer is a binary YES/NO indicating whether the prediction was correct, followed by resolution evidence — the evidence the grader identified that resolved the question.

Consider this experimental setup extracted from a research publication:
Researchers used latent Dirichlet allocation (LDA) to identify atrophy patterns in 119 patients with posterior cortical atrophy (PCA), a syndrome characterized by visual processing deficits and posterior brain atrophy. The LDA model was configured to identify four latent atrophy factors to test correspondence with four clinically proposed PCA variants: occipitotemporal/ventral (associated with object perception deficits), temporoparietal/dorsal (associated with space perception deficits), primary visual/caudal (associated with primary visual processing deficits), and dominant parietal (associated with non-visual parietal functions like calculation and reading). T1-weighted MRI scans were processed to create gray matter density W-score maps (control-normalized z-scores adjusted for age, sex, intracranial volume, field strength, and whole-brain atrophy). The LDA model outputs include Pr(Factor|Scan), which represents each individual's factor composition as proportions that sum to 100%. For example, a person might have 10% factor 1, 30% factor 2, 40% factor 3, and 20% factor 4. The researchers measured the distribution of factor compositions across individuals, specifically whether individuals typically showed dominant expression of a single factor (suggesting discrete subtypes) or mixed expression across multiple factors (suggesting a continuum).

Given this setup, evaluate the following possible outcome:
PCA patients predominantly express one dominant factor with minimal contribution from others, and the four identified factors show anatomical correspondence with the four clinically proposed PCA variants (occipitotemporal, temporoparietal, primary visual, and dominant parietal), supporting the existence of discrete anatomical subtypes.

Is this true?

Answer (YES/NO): NO